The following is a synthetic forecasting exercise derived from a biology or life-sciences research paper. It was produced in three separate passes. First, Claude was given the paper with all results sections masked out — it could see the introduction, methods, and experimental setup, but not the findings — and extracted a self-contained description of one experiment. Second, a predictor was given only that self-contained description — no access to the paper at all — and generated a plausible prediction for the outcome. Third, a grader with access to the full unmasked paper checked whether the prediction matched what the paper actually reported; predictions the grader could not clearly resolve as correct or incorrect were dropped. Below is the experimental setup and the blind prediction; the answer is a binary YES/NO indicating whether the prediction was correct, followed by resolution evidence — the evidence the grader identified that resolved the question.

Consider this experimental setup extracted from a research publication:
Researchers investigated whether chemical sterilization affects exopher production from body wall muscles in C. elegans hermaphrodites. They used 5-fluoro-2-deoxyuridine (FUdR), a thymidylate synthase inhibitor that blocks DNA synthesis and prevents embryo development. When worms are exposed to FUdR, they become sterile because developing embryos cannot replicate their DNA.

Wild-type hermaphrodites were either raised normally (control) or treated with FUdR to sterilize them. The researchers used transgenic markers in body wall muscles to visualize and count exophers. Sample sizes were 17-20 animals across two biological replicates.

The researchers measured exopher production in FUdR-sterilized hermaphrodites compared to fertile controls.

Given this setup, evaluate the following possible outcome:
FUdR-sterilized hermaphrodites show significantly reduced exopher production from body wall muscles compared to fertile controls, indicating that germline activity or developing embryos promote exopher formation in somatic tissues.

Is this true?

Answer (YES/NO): YES